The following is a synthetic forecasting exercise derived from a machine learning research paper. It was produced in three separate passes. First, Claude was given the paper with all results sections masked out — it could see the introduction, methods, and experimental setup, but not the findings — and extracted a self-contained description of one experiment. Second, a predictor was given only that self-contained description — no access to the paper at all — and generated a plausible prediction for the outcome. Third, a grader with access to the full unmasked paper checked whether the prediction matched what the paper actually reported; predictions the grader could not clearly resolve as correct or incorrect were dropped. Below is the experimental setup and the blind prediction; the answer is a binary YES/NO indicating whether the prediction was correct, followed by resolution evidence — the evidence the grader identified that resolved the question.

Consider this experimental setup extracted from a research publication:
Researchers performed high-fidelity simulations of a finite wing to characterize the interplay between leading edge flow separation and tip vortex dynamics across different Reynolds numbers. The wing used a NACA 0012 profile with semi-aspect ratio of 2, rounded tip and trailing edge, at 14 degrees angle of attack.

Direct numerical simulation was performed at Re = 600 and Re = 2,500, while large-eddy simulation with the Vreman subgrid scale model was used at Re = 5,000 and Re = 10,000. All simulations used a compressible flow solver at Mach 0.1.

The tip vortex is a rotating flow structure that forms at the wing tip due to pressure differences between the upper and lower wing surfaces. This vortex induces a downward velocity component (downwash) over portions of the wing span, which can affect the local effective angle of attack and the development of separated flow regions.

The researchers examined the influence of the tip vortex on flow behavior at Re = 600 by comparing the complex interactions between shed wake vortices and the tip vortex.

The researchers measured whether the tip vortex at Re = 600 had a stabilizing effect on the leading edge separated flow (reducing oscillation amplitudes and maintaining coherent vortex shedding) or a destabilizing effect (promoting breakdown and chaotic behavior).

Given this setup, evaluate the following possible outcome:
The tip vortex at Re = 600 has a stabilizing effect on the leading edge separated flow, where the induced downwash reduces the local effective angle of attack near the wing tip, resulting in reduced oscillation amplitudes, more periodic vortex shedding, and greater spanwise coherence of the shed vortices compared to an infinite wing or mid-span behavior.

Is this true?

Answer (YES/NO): YES